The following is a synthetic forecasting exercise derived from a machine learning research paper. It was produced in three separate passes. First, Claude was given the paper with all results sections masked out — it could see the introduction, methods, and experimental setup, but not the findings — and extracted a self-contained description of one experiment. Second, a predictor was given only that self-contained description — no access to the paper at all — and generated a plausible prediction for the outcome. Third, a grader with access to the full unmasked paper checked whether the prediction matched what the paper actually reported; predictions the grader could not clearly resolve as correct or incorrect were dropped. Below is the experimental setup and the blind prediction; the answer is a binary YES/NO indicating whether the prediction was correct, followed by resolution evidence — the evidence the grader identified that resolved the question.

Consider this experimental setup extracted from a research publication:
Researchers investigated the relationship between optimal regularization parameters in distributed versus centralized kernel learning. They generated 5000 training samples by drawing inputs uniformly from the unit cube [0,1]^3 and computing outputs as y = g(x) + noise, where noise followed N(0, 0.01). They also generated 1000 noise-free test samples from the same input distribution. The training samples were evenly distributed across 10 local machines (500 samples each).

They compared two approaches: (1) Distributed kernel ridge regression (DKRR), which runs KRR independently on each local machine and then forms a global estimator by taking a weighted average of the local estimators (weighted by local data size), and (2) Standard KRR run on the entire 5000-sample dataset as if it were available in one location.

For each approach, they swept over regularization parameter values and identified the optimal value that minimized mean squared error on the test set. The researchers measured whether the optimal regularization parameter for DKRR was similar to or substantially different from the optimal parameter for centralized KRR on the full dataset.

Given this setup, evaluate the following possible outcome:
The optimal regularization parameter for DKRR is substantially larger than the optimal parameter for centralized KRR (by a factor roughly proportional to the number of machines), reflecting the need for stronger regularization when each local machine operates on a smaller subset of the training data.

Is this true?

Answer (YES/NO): NO